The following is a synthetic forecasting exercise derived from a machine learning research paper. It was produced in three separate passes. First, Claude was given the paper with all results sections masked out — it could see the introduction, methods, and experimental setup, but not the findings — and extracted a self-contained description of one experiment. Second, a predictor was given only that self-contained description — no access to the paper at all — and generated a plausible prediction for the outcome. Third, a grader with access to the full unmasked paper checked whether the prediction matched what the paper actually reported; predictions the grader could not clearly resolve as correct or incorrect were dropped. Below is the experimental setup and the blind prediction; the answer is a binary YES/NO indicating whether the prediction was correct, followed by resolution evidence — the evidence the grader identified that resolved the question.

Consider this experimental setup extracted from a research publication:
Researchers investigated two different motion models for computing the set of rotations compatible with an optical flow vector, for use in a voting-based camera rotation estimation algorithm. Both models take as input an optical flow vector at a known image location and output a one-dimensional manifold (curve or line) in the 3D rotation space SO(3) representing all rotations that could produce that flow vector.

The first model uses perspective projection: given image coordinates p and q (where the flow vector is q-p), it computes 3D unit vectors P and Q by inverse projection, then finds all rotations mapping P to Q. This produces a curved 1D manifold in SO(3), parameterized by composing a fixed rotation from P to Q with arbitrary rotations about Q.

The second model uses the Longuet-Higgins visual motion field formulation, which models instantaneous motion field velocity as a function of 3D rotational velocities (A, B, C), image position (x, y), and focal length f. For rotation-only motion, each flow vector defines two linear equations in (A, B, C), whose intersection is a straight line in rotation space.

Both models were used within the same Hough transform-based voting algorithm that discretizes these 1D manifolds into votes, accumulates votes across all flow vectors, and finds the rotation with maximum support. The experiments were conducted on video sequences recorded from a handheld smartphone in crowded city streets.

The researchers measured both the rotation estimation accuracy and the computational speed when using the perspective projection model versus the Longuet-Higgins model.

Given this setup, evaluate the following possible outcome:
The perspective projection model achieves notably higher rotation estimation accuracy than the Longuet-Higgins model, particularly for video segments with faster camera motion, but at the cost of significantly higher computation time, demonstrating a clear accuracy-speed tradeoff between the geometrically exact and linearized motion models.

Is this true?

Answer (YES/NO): NO